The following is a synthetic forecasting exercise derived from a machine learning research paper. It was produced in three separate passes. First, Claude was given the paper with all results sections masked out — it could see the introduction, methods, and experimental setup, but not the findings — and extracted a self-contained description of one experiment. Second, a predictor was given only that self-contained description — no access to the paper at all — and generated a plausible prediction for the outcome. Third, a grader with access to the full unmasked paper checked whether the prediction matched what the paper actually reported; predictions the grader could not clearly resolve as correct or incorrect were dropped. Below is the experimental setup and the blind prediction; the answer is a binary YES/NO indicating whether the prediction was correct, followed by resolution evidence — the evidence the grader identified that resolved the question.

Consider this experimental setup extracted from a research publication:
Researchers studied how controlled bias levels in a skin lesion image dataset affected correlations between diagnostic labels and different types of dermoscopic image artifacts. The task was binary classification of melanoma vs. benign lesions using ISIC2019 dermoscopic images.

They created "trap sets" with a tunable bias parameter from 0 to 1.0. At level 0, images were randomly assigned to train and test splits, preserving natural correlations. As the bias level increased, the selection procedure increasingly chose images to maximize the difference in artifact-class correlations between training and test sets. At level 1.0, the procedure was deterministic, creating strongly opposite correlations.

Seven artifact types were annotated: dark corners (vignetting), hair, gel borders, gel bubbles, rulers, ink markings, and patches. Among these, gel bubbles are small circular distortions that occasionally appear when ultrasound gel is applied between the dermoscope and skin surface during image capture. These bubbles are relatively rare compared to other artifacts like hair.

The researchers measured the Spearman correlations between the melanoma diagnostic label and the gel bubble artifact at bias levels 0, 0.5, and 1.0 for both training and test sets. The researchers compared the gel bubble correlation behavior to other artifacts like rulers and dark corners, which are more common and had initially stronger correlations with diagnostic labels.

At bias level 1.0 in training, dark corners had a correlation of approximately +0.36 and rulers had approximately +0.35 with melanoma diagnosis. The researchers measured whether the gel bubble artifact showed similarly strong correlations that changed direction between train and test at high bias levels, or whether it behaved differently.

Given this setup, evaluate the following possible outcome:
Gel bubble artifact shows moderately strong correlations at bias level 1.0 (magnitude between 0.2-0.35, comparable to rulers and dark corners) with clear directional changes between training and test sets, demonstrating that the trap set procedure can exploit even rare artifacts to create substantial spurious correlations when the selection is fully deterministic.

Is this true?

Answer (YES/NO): NO